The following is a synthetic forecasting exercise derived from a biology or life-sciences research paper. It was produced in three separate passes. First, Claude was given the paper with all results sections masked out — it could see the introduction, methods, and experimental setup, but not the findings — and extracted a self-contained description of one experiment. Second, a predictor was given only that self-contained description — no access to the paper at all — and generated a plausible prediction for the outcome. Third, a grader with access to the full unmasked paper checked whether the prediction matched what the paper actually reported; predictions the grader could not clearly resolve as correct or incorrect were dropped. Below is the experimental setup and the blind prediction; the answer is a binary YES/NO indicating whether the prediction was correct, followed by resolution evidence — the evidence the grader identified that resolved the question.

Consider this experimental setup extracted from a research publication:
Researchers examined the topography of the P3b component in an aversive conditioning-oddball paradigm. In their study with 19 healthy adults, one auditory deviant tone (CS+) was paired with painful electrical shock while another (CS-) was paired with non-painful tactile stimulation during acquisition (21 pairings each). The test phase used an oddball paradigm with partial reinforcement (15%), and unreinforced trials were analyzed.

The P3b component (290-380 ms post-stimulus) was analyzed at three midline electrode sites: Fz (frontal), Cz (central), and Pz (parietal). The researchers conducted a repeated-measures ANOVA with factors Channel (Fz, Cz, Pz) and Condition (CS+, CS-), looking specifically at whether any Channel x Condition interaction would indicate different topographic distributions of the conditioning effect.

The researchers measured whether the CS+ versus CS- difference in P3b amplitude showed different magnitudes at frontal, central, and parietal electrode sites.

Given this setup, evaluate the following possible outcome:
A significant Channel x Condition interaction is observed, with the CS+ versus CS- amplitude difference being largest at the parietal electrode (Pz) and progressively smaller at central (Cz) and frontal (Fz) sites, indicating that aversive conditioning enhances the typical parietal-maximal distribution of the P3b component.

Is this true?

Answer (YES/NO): NO